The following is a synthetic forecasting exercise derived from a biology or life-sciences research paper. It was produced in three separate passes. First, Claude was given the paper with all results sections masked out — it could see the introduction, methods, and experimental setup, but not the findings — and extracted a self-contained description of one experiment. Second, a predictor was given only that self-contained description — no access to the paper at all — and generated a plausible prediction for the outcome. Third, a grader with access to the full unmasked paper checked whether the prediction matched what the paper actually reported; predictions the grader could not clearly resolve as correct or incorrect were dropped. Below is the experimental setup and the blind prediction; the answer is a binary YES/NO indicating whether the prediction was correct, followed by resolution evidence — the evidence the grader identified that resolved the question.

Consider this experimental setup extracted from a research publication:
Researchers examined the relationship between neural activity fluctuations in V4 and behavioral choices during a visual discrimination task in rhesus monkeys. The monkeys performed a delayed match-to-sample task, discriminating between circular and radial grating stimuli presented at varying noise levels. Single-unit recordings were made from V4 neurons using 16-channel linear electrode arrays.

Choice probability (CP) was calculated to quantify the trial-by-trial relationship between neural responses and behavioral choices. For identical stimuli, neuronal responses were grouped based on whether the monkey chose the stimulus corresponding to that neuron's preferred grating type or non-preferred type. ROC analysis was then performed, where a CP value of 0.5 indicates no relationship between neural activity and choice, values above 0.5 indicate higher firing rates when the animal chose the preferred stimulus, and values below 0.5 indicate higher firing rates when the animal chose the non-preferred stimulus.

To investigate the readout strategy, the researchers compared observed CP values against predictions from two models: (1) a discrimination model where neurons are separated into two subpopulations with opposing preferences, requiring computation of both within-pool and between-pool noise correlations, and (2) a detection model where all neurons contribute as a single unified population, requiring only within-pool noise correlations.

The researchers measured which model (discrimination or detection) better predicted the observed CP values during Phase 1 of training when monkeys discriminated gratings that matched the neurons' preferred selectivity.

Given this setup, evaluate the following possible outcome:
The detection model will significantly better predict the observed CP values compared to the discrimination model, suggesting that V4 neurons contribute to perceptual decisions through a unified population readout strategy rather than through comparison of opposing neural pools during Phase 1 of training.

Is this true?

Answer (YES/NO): YES